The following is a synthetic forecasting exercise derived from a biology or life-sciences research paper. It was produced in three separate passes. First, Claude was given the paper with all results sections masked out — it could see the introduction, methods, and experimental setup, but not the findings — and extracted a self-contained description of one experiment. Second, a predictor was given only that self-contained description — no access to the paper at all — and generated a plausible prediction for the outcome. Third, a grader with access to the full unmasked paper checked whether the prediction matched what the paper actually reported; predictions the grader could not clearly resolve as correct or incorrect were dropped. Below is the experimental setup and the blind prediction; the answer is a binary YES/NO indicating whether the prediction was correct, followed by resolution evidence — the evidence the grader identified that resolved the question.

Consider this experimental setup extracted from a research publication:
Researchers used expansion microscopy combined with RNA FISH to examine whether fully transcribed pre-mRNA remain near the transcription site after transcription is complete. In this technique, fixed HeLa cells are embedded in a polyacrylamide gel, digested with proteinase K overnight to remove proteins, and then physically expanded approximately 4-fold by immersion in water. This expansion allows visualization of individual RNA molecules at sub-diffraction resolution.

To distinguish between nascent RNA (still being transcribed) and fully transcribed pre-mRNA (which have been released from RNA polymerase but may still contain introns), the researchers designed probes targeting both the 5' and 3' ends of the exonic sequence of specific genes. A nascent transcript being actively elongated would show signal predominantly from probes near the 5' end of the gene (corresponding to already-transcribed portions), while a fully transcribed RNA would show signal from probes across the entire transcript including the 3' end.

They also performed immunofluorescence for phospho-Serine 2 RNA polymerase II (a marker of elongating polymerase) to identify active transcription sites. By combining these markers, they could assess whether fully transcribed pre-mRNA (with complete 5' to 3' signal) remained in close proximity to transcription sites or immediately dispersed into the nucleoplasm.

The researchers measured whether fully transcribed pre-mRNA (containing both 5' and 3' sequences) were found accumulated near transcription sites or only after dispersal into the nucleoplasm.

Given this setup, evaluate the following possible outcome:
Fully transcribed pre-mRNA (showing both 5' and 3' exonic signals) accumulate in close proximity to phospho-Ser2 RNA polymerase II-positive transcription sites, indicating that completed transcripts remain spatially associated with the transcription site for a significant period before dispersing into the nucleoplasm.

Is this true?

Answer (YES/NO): NO